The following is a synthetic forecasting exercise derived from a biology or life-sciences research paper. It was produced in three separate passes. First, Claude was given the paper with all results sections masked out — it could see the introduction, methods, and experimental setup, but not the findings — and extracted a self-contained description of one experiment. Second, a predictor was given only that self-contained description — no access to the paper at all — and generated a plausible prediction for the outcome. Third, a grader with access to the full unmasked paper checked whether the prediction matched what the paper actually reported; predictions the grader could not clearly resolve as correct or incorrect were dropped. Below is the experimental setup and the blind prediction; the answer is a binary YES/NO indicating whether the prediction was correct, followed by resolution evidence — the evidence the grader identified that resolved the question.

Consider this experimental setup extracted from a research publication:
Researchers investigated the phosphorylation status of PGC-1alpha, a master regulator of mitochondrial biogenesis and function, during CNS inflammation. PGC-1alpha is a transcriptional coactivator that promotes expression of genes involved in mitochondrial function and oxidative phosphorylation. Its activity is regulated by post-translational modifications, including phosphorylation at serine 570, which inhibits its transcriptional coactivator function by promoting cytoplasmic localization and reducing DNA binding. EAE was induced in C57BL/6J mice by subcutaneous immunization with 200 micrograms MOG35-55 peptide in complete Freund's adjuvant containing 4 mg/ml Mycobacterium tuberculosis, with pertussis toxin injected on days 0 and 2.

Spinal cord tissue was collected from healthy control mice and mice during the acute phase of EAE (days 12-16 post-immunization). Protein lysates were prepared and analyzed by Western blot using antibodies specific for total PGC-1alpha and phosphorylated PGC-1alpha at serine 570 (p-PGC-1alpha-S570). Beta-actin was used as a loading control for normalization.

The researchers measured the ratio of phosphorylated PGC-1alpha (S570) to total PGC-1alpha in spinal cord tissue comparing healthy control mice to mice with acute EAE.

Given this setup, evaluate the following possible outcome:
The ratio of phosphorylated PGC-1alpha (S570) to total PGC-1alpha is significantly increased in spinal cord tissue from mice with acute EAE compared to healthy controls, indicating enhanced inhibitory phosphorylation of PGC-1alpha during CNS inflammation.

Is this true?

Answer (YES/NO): YES